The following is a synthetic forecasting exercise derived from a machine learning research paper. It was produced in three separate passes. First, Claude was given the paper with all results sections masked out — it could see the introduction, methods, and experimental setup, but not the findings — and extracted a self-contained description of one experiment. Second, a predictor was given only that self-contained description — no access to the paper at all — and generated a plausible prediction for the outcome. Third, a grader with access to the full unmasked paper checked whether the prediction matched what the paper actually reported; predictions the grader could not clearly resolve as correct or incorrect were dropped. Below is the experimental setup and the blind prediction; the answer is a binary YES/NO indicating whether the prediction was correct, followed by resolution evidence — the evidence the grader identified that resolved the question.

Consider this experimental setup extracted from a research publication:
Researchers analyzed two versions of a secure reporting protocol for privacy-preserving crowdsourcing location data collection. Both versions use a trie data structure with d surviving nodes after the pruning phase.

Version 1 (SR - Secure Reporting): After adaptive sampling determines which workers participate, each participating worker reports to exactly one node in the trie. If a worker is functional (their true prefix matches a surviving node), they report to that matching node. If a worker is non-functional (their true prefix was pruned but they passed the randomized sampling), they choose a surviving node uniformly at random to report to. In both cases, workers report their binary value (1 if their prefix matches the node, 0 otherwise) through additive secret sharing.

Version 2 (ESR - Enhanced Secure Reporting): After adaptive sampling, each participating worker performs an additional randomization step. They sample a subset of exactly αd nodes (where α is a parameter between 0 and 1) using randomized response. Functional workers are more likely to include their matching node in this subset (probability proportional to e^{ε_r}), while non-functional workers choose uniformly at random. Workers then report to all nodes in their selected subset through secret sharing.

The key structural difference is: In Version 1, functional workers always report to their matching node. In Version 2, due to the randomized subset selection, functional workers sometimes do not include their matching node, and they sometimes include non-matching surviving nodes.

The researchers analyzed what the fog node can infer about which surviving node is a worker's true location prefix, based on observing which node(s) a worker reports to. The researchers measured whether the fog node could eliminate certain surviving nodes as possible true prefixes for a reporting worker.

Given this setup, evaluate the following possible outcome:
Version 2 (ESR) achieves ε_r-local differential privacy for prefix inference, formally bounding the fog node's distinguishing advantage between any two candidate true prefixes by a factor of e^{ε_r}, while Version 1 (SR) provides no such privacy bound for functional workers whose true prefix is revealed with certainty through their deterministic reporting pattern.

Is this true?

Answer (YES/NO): NO